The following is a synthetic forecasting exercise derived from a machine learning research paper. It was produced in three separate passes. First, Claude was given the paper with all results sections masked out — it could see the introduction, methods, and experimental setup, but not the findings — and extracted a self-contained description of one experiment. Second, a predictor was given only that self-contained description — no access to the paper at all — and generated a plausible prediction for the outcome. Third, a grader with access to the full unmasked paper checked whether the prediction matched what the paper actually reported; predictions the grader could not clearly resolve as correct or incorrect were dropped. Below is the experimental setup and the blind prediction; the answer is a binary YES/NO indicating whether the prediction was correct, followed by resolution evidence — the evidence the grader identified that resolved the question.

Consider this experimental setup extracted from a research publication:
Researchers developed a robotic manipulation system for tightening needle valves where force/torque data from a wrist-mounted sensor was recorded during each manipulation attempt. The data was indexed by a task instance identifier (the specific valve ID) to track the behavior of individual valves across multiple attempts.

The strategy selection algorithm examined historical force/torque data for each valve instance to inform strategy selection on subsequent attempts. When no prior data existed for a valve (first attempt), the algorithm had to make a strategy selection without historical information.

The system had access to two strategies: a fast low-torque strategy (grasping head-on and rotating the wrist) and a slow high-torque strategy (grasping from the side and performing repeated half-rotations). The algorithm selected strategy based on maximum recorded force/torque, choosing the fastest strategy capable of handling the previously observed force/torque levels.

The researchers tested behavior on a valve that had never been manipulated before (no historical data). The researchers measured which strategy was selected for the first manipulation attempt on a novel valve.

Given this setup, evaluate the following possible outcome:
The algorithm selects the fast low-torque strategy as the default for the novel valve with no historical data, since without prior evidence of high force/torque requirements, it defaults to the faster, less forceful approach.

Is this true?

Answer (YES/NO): YES